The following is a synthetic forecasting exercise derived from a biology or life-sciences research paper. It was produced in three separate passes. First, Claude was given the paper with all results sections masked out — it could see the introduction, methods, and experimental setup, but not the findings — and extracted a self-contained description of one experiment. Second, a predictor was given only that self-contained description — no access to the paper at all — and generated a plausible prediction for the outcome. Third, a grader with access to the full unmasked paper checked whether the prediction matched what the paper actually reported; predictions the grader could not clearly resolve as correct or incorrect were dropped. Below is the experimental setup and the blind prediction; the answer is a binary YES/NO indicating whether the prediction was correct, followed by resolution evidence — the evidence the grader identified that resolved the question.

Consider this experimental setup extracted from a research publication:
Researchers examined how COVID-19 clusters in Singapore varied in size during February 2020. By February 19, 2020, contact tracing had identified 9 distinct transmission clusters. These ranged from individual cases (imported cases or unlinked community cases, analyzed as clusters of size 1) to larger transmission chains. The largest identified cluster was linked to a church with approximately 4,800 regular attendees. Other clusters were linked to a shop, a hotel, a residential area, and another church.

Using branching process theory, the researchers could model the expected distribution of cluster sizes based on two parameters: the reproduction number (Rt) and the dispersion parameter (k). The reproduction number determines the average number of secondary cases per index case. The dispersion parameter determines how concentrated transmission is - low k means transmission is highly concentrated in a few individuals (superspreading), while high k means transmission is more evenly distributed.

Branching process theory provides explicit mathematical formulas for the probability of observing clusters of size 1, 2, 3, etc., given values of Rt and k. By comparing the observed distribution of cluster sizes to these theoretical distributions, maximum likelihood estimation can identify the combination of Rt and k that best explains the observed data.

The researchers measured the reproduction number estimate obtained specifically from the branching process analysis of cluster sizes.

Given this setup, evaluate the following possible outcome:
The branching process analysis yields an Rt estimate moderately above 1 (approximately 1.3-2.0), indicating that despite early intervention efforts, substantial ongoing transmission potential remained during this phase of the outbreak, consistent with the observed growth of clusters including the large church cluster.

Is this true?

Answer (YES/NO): NO